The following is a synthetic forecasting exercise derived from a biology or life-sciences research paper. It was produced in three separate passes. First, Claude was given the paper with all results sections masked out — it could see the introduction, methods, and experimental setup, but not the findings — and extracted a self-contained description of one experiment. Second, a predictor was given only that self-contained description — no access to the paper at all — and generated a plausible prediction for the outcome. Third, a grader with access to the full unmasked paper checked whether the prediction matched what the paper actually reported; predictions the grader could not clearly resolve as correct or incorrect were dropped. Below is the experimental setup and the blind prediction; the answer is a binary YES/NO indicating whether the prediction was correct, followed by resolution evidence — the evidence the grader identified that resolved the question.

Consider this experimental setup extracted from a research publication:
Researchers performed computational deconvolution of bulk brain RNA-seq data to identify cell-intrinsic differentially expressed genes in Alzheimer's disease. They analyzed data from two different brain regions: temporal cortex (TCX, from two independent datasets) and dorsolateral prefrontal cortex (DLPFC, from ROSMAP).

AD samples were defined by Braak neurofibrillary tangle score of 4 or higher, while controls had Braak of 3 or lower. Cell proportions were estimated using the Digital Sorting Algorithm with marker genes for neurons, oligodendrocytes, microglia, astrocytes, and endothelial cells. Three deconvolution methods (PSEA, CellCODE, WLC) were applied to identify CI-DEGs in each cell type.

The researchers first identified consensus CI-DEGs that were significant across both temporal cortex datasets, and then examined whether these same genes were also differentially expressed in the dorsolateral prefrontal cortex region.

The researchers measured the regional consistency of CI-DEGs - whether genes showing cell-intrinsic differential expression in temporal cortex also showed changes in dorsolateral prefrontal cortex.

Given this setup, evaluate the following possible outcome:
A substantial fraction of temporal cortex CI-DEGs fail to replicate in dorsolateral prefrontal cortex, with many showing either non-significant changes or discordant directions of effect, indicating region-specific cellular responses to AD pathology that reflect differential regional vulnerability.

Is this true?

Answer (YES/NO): NO